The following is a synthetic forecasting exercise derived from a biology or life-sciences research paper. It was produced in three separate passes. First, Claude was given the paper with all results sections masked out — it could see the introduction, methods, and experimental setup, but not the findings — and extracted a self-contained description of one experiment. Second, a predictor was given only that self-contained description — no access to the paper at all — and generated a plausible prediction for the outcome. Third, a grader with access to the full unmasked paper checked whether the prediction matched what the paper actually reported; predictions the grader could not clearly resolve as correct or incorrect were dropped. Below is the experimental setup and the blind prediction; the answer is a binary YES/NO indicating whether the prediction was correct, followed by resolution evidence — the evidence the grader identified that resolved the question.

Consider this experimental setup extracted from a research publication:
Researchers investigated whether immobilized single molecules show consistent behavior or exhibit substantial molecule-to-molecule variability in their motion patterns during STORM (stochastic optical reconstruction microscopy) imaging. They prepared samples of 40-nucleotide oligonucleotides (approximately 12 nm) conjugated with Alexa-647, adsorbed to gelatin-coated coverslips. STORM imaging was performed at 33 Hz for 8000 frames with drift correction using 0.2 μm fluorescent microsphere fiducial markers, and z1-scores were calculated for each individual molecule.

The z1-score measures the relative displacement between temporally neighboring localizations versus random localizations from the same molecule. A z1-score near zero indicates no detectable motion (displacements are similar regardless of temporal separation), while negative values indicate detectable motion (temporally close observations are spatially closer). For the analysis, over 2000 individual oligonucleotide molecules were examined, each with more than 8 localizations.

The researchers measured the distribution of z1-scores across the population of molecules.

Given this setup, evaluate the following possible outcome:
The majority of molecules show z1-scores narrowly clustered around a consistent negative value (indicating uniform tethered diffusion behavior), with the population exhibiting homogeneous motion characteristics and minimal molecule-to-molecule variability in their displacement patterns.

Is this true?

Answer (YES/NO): NO